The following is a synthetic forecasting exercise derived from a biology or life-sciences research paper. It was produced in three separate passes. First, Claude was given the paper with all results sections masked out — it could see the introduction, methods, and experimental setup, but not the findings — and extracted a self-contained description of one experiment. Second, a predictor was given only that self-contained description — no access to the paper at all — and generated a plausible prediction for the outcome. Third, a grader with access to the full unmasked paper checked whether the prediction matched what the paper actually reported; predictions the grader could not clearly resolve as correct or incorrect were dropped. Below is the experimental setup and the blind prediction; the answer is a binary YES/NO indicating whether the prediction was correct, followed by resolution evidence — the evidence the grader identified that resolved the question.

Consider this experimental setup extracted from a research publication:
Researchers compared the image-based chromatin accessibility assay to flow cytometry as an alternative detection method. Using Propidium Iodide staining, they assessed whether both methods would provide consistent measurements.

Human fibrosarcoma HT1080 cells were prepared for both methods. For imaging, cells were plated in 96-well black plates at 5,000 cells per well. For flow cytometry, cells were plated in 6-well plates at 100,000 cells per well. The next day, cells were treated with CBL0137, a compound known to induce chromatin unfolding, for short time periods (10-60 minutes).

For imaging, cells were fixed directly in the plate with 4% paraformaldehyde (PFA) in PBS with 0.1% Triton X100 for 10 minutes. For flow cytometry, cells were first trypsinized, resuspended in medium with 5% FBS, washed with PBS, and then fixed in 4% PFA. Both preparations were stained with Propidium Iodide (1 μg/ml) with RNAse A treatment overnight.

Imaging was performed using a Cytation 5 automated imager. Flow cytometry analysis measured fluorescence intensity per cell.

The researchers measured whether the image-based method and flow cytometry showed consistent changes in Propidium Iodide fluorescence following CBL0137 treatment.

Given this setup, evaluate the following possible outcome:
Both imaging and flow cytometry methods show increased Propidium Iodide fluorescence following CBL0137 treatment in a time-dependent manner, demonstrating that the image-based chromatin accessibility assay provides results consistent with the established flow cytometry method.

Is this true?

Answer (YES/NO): NO